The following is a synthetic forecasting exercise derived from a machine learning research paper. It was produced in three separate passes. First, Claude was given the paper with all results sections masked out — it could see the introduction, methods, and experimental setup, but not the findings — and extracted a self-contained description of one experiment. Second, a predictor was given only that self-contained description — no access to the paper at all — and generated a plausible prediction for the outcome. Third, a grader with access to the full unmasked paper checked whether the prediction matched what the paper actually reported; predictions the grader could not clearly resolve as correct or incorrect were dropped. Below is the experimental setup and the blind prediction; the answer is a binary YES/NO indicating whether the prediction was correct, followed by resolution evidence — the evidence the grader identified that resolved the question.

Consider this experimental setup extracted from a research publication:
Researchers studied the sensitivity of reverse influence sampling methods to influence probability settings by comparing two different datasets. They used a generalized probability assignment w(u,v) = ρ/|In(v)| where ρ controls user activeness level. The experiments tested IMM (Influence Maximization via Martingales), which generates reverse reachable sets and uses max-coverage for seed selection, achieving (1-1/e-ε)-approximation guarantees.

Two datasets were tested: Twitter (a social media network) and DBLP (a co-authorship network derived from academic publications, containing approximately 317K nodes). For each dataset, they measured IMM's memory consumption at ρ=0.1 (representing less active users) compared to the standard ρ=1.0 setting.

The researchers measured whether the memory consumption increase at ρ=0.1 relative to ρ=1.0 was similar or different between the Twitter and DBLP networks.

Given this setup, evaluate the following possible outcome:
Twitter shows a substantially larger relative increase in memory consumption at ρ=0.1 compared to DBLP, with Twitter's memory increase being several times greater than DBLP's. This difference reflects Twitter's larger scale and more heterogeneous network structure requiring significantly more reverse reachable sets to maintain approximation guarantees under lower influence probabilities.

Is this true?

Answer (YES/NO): NO